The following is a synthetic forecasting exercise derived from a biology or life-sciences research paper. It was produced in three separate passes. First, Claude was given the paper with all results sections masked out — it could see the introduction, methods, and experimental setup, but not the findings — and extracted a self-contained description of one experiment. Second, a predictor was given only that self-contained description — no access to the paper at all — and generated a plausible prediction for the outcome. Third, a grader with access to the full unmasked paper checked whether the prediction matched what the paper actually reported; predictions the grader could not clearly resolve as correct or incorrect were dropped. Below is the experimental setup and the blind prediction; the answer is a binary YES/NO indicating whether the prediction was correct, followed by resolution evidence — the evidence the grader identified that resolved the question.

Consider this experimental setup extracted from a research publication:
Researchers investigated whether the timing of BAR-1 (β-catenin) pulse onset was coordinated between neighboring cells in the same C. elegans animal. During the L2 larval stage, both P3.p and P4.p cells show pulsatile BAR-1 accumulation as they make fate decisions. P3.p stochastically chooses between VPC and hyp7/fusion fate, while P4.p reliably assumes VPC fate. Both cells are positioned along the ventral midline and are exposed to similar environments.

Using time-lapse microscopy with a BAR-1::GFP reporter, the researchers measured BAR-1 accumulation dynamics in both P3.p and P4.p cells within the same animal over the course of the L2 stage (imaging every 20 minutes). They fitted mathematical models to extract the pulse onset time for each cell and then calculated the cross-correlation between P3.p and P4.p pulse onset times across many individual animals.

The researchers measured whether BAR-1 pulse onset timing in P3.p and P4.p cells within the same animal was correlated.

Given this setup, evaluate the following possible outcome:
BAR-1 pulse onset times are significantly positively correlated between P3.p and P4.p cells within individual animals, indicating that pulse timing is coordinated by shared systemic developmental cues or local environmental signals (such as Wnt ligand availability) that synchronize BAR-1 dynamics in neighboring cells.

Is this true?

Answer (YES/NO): YES